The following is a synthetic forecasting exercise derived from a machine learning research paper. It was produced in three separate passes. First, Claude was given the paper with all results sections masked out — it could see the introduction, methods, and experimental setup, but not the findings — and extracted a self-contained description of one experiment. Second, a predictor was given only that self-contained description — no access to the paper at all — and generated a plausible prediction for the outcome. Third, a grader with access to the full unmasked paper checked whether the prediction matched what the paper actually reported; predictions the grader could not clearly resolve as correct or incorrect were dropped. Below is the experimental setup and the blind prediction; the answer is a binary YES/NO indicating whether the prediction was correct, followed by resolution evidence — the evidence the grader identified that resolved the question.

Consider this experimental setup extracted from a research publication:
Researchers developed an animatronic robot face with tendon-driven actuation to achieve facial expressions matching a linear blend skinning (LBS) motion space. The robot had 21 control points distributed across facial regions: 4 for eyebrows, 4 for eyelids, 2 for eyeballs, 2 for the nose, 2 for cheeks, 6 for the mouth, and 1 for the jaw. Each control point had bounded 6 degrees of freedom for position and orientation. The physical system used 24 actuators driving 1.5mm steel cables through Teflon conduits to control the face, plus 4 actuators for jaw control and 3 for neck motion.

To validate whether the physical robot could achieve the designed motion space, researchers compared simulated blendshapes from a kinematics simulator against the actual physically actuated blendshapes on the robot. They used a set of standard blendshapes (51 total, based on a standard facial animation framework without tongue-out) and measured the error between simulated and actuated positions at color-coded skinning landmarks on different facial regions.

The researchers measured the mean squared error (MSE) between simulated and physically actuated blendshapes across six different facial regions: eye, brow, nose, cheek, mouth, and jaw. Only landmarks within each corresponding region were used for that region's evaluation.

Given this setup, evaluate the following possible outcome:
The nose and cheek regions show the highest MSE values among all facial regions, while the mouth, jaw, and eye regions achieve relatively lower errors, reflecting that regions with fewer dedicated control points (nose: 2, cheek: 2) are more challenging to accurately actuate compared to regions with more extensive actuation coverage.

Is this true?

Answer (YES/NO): NO